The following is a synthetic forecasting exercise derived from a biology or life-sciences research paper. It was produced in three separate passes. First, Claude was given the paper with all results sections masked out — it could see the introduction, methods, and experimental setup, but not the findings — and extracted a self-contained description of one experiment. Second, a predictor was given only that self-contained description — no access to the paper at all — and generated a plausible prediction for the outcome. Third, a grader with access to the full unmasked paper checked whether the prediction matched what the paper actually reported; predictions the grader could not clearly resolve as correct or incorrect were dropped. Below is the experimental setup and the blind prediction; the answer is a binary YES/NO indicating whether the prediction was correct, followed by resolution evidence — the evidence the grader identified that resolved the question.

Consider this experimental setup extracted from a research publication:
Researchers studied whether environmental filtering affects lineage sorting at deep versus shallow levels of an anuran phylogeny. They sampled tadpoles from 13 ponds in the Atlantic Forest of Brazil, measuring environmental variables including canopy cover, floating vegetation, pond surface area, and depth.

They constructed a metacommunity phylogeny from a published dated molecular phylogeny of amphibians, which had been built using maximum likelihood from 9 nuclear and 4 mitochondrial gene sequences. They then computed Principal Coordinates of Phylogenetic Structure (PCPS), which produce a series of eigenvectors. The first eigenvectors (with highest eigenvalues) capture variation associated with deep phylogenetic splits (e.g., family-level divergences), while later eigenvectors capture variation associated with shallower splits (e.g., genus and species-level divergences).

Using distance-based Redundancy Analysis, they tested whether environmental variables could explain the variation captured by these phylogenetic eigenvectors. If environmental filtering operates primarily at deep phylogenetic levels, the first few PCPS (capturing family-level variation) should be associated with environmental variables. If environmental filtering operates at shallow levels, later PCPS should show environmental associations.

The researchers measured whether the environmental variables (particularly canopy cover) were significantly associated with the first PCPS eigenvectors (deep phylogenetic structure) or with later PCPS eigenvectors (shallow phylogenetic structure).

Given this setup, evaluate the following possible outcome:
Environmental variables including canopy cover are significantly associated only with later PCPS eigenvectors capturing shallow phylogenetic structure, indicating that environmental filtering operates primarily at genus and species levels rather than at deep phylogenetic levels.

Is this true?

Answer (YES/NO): NO